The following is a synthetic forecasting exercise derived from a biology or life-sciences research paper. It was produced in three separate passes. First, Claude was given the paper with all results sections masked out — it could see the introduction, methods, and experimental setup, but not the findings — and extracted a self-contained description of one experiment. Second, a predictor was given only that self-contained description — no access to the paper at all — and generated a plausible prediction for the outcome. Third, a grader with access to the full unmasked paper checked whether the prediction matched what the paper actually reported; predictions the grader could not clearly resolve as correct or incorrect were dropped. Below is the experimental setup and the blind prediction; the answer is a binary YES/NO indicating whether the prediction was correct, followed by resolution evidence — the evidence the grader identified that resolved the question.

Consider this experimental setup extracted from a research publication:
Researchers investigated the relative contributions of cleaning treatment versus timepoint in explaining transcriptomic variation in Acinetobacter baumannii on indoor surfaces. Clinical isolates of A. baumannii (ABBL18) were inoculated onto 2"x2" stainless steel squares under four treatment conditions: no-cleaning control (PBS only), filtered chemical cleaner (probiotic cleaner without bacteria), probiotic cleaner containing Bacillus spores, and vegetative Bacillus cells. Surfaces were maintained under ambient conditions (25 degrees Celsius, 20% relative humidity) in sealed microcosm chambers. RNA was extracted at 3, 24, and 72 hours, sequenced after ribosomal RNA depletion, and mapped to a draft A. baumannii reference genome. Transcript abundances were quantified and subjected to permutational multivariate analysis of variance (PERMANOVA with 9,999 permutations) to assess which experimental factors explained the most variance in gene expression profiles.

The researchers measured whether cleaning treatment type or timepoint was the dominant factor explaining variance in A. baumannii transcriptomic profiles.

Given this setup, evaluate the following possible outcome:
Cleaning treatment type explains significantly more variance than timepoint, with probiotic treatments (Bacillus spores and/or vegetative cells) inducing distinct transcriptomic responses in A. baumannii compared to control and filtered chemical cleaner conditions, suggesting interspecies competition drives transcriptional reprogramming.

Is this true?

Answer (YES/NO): NO